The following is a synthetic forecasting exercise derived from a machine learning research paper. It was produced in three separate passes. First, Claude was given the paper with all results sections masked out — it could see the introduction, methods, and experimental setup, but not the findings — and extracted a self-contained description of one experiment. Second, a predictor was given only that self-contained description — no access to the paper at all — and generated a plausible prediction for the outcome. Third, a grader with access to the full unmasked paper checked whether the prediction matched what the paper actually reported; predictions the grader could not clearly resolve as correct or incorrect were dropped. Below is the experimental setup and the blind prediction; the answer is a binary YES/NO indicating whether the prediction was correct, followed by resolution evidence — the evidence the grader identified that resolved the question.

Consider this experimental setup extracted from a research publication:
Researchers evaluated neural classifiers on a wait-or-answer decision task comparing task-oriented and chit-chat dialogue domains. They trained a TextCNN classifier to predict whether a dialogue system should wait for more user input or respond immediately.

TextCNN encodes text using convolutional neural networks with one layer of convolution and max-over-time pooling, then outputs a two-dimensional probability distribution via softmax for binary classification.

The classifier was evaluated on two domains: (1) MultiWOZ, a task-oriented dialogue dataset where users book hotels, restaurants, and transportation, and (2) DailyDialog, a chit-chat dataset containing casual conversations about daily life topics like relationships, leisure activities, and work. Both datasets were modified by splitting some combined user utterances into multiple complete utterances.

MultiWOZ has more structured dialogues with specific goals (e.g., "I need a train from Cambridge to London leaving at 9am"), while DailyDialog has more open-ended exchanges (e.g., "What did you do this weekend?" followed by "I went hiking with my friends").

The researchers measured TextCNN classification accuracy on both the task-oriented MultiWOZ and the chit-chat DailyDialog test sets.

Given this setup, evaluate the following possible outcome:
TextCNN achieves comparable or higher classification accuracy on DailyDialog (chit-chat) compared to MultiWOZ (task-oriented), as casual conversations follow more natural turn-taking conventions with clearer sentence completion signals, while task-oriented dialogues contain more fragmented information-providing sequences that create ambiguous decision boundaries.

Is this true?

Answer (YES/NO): NO